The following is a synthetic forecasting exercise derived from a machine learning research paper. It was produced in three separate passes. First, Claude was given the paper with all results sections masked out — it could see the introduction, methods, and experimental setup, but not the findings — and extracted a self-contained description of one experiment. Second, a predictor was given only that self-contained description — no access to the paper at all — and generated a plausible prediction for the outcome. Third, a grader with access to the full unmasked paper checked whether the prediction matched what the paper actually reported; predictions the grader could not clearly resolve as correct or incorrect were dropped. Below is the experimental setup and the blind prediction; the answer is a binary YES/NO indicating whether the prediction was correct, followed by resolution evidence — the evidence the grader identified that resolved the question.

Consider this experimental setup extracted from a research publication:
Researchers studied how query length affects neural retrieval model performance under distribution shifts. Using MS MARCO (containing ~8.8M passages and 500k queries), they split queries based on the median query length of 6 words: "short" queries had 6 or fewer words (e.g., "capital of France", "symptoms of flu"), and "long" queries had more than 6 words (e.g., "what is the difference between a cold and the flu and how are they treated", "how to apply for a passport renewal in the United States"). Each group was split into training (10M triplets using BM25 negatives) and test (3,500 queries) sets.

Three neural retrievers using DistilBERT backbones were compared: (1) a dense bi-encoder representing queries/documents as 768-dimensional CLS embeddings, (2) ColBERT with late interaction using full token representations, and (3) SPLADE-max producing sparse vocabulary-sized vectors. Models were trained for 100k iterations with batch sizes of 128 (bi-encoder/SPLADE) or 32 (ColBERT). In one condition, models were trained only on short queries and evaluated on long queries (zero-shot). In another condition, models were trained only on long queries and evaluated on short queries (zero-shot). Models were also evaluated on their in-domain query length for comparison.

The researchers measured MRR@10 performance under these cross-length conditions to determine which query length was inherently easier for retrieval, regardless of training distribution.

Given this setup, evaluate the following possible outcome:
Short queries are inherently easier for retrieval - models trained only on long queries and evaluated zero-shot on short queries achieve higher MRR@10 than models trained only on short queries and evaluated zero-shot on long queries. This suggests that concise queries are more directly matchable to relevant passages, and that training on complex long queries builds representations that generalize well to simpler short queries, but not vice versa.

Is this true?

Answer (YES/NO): YES